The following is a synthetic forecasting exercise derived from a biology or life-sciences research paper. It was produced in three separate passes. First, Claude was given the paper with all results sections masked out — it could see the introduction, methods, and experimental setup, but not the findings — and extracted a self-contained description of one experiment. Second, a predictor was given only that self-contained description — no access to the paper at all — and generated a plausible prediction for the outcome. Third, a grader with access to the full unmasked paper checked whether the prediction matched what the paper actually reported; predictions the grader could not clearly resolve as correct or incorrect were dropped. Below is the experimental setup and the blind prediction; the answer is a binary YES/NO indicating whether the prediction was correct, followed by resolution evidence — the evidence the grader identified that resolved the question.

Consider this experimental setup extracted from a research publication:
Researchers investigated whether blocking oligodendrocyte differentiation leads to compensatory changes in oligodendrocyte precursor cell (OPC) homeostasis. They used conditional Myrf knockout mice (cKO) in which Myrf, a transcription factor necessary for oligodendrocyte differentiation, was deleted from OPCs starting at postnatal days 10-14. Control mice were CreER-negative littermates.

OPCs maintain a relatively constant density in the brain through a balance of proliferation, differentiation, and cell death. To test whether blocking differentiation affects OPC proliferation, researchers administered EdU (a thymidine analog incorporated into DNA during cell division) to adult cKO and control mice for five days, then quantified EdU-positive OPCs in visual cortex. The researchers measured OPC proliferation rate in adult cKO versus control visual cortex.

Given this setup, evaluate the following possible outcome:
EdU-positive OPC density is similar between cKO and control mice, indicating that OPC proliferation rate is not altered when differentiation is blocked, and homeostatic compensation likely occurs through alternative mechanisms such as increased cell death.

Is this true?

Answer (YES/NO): NO